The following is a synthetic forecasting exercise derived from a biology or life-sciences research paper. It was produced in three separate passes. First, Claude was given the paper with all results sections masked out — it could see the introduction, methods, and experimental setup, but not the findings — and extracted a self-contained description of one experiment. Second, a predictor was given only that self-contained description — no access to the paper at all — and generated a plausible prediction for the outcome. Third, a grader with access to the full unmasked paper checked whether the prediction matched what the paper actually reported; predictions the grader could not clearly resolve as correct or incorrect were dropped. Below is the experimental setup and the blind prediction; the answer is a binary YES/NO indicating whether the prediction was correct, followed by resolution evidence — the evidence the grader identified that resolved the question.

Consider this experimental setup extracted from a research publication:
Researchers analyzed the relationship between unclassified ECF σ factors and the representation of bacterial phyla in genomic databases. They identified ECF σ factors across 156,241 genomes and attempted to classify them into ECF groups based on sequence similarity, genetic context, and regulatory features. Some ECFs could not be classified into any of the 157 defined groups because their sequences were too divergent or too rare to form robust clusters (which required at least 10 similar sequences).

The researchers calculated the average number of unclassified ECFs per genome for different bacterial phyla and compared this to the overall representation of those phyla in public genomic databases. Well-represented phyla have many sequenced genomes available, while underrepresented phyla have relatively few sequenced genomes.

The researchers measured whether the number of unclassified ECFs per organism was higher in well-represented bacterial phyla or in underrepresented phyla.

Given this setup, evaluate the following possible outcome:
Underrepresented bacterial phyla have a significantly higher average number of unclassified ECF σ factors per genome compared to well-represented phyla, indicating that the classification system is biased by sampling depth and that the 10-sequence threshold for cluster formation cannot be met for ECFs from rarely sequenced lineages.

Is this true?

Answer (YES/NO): YES